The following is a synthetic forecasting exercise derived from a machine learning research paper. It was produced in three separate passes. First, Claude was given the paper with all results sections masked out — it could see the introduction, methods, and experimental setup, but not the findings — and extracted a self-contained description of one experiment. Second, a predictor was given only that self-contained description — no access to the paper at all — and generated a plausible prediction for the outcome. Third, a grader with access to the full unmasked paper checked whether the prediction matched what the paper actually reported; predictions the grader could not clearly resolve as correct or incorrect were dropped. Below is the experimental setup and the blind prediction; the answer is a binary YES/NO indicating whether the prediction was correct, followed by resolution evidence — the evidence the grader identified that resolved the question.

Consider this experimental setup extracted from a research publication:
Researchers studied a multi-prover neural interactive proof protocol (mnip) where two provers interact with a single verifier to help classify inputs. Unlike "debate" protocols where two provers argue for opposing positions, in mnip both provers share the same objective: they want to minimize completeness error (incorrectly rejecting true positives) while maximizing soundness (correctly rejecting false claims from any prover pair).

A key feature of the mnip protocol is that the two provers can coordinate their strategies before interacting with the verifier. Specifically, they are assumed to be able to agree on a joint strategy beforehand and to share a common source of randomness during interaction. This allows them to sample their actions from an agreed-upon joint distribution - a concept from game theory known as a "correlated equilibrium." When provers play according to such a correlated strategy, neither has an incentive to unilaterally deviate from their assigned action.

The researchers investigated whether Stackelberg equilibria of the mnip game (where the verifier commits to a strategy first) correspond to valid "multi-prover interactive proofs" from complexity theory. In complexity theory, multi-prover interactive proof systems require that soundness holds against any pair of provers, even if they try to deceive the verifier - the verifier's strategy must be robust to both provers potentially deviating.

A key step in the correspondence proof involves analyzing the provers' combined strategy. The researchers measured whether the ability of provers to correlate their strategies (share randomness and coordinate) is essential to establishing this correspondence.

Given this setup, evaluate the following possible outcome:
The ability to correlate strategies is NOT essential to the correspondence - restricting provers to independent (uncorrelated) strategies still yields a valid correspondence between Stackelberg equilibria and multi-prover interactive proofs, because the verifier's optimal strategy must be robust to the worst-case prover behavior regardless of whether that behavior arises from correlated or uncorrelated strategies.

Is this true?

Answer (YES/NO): NO